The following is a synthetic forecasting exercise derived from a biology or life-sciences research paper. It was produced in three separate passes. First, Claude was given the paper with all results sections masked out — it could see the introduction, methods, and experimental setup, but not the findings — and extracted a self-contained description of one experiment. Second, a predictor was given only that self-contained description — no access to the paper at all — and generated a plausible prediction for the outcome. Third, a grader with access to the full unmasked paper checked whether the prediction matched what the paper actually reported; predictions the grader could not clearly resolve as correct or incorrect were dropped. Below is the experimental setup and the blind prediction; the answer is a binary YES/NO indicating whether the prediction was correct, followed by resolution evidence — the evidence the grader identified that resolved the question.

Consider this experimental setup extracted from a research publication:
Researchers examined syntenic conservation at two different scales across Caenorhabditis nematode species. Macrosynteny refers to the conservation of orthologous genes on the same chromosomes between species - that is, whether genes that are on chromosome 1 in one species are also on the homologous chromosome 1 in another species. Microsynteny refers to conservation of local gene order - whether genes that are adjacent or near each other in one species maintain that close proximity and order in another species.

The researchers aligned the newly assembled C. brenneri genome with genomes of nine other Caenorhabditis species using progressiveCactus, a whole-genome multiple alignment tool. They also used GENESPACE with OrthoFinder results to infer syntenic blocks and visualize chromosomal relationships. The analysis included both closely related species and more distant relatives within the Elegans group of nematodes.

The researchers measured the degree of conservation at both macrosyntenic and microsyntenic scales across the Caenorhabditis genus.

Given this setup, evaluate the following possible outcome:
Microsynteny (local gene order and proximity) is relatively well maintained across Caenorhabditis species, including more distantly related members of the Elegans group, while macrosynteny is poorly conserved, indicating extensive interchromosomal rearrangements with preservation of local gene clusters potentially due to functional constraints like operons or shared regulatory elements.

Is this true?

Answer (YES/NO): NO